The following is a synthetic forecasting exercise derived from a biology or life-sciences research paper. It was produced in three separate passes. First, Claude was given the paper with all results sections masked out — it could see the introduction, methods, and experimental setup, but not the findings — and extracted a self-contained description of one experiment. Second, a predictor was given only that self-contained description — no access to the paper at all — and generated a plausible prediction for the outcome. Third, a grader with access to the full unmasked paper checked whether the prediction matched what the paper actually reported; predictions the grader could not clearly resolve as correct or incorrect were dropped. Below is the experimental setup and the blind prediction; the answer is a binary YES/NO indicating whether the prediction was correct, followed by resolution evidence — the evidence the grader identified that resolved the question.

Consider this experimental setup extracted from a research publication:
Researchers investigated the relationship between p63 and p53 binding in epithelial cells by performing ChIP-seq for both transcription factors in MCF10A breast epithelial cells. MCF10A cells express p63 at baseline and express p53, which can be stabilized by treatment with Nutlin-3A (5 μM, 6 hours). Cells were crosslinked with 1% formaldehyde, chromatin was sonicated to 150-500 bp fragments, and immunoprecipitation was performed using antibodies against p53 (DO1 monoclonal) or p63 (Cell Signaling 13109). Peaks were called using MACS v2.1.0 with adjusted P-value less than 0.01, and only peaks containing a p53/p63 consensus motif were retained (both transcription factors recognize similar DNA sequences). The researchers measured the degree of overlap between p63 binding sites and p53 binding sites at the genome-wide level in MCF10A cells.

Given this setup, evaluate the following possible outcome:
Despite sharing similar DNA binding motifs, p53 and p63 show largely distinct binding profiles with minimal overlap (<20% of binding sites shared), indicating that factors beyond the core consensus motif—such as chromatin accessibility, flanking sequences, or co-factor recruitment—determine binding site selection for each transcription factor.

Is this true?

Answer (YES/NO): NO